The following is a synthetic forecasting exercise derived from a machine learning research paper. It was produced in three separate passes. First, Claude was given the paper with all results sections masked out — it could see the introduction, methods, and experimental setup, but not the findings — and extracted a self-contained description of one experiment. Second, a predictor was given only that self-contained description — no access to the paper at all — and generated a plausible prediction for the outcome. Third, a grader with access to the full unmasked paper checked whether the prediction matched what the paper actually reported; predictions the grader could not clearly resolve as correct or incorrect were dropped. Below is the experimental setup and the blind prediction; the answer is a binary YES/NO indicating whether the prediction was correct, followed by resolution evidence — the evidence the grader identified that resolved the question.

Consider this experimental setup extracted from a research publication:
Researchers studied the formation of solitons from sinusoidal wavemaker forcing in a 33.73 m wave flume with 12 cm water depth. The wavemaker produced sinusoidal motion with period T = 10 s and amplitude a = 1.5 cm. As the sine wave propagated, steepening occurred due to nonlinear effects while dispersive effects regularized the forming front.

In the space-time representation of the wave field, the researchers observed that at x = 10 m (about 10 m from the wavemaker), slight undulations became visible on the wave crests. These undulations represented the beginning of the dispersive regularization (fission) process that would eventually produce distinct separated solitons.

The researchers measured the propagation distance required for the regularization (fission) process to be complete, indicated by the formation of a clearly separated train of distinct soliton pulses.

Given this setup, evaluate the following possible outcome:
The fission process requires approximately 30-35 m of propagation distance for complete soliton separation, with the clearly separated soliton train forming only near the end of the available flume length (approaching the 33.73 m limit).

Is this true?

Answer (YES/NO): NO